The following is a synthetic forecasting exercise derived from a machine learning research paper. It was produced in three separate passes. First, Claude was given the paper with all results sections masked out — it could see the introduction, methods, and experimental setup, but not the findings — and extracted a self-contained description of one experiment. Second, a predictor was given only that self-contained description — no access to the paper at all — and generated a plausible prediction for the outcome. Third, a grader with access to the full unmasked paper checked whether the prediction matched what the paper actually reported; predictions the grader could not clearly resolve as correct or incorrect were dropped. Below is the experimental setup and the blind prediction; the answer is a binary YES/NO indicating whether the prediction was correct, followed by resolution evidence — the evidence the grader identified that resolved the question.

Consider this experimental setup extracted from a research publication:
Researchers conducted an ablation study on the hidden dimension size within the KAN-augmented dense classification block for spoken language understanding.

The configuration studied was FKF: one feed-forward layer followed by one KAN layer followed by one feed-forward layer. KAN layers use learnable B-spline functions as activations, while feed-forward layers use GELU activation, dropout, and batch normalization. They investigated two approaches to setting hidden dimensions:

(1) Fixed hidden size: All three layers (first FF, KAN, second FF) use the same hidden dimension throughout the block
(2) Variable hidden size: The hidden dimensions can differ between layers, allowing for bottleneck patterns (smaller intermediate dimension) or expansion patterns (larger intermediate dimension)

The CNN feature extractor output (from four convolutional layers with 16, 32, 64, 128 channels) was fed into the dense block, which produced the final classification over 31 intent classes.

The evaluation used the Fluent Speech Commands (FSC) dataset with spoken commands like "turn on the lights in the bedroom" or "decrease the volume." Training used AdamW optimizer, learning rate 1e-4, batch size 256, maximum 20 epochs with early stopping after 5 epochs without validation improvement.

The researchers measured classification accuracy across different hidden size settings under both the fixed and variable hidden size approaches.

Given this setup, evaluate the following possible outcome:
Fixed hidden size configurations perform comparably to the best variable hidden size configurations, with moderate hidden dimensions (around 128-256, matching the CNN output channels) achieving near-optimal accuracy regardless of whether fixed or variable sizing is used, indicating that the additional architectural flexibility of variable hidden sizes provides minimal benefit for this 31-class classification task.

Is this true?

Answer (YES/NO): NO